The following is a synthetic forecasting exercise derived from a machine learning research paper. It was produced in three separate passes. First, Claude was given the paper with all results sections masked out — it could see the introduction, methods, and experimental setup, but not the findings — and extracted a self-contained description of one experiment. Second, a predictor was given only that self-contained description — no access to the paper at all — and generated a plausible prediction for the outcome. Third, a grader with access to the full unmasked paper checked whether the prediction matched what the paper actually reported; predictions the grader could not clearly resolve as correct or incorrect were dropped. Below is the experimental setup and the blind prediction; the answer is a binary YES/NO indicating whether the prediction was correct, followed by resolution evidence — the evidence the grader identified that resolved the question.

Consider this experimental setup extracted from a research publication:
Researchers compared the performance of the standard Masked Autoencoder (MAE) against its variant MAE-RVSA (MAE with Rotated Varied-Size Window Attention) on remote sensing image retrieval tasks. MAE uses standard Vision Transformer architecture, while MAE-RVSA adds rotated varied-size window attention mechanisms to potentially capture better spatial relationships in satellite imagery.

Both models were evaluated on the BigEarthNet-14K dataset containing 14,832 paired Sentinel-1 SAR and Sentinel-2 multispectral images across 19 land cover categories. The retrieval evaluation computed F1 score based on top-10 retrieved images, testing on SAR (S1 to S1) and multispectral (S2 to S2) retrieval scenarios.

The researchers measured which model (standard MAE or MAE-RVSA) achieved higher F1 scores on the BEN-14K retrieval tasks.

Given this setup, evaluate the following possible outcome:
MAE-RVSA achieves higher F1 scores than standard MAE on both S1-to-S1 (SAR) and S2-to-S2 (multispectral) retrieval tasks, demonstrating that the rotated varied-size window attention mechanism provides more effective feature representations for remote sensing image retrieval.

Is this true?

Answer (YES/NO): NO